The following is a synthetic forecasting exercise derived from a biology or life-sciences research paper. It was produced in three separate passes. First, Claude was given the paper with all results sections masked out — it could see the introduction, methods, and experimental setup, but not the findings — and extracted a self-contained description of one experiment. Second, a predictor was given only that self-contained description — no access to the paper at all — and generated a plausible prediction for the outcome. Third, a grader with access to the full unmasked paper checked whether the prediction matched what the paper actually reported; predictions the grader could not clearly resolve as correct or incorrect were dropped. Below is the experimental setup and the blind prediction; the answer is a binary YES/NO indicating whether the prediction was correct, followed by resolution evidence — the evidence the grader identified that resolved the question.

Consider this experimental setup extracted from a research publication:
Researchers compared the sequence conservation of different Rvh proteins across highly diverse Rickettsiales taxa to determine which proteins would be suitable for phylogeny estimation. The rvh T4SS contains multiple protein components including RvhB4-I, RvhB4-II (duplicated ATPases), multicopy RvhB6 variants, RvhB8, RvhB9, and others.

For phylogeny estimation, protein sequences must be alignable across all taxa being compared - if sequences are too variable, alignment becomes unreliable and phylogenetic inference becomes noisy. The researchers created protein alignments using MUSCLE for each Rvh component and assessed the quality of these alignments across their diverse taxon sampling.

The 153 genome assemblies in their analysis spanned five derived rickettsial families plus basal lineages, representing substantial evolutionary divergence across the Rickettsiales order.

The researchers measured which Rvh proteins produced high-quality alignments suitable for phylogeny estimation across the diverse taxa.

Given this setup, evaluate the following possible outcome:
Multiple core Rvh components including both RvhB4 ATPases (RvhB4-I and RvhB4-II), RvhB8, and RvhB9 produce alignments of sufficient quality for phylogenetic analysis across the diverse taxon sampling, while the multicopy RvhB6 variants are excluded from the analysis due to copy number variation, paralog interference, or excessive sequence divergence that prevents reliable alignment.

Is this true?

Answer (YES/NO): NO